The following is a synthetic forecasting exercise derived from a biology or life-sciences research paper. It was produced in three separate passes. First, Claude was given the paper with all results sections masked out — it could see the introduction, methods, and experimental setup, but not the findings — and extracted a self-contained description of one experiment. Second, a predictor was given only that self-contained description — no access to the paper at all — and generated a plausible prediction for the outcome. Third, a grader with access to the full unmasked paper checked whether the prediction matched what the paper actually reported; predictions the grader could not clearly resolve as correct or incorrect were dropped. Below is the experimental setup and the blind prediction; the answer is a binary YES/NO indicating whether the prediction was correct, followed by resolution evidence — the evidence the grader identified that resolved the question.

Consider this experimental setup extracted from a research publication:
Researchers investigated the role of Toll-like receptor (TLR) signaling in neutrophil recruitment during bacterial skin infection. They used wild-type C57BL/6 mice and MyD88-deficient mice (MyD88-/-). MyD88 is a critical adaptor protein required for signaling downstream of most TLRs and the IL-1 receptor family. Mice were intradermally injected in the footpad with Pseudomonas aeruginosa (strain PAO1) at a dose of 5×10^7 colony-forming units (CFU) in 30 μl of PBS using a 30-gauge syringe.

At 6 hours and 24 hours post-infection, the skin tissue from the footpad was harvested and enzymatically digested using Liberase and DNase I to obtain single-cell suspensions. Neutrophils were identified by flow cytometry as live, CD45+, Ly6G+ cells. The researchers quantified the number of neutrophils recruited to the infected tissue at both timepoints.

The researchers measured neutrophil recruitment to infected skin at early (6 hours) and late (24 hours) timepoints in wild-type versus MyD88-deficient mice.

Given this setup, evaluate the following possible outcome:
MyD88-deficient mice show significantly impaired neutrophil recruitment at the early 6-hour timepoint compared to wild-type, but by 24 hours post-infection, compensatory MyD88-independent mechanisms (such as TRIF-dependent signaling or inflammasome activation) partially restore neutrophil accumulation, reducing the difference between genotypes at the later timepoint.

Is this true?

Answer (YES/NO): NO